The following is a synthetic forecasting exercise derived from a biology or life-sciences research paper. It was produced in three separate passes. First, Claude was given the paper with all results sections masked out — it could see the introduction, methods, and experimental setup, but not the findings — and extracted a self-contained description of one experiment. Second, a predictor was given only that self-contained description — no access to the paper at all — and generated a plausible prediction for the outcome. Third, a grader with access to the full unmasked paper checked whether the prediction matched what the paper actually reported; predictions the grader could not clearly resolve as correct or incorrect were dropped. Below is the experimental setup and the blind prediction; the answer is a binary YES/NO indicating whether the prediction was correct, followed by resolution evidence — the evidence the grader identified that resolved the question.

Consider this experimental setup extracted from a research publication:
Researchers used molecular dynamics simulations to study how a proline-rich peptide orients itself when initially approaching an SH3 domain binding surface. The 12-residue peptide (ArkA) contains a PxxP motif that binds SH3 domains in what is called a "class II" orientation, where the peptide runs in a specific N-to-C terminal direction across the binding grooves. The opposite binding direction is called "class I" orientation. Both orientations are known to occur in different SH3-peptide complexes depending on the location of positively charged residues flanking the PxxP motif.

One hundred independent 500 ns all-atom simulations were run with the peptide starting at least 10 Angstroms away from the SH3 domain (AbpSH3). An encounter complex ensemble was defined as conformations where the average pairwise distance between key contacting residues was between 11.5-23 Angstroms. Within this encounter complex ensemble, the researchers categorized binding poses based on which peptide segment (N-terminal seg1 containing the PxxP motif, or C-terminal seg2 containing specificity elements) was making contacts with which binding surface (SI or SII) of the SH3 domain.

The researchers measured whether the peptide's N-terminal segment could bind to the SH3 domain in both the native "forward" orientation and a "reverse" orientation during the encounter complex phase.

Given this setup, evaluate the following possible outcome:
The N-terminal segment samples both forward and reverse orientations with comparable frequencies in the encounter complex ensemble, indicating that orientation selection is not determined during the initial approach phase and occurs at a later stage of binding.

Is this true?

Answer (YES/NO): NO